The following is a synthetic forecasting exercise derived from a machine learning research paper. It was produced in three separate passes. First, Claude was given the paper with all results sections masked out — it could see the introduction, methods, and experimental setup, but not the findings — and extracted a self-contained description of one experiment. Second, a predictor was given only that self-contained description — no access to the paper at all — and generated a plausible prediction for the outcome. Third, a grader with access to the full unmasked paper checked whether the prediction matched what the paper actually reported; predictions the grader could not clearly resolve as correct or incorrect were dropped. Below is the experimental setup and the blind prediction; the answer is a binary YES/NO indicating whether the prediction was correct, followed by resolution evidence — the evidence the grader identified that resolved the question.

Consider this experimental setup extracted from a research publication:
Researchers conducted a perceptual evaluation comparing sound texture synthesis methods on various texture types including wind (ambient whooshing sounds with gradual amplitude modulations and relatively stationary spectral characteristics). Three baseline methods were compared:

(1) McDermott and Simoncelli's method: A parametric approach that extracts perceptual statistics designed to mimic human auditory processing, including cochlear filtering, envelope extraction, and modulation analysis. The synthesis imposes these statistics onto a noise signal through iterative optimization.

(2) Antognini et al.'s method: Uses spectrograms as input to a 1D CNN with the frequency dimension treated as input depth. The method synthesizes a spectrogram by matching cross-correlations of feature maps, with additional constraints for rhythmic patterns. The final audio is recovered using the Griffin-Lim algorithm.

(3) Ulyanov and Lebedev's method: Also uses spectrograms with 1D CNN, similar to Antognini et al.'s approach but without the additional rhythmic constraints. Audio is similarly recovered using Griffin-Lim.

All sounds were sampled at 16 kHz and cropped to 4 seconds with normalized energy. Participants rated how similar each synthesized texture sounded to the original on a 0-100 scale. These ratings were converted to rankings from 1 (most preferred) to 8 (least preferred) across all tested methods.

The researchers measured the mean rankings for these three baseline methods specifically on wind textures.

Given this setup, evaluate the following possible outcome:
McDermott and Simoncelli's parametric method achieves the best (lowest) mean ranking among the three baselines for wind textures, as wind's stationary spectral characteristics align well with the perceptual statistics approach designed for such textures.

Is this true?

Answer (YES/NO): YES